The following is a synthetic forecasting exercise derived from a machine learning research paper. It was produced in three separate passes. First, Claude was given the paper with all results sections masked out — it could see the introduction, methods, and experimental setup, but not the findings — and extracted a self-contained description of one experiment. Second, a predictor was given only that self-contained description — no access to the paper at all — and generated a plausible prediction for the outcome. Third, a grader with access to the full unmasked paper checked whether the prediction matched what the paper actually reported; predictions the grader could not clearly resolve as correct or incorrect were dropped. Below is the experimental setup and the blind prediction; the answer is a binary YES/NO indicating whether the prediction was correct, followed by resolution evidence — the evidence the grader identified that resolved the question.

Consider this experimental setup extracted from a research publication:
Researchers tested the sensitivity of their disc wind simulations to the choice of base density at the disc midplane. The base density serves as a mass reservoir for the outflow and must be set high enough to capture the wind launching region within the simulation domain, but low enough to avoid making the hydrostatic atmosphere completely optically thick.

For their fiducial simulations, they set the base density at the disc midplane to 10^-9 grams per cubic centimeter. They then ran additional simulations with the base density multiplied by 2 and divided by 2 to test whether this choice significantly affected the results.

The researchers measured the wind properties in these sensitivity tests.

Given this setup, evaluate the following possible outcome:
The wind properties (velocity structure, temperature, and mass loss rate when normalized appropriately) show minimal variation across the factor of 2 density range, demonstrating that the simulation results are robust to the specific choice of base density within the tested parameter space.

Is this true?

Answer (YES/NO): NO